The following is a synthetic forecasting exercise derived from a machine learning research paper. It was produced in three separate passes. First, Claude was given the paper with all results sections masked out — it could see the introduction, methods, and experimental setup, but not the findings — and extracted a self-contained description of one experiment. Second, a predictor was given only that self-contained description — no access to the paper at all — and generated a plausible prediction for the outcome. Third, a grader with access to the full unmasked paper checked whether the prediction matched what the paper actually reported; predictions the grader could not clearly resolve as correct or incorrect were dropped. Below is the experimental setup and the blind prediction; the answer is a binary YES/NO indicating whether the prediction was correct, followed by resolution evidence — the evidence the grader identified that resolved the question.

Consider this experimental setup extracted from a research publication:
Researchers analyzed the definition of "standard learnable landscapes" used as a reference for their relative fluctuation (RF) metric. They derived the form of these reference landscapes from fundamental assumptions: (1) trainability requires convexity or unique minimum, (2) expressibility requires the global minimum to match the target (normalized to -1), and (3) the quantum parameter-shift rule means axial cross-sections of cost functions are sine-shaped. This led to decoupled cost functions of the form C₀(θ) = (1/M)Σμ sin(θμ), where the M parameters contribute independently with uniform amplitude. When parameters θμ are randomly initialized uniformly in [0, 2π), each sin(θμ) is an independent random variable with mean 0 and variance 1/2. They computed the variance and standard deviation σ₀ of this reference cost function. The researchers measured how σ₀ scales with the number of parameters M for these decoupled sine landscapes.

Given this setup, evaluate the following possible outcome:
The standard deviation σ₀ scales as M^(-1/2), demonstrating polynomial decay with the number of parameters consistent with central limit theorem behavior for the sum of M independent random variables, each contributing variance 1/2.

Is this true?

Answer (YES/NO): YES